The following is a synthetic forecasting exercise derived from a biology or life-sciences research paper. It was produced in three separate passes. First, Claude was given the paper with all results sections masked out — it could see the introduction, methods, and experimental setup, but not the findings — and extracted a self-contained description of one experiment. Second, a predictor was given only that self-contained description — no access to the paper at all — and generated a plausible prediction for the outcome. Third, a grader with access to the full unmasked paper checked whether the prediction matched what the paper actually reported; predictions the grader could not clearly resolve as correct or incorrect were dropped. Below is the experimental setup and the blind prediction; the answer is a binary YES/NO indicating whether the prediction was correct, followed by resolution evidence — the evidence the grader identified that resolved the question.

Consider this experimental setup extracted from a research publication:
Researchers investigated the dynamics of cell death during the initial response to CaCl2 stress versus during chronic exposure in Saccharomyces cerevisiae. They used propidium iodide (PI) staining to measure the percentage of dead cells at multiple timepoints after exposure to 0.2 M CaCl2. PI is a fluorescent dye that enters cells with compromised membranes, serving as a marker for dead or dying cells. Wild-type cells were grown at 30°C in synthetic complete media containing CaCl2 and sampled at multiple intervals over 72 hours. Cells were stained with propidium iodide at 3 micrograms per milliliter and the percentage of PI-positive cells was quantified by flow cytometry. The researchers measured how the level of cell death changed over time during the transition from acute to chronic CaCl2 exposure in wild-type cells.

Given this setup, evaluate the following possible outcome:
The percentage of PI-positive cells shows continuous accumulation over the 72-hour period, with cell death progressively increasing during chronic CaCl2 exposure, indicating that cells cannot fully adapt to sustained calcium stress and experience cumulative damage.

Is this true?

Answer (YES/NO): NO